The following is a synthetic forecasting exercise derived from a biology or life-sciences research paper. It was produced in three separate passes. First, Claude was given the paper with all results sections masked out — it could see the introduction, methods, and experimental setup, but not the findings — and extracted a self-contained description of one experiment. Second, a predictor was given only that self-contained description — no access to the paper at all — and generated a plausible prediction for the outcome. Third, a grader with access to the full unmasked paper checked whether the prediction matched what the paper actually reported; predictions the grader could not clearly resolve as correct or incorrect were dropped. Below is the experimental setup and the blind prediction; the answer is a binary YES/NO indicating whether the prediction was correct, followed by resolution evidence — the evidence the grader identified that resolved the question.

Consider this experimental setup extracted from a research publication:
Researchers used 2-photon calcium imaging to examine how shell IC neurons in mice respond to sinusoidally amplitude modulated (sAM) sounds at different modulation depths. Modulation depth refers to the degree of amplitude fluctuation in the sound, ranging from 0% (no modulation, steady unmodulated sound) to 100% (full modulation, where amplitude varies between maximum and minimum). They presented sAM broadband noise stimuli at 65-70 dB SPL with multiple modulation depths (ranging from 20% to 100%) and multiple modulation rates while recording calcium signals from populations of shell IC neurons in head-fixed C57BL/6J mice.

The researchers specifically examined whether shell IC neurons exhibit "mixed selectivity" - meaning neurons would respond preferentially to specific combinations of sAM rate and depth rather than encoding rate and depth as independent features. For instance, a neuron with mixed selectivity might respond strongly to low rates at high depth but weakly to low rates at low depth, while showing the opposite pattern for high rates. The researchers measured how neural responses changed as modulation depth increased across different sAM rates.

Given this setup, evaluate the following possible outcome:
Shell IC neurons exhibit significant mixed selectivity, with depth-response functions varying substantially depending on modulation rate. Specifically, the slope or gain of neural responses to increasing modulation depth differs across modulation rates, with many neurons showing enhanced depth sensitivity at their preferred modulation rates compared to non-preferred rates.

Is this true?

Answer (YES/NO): NO